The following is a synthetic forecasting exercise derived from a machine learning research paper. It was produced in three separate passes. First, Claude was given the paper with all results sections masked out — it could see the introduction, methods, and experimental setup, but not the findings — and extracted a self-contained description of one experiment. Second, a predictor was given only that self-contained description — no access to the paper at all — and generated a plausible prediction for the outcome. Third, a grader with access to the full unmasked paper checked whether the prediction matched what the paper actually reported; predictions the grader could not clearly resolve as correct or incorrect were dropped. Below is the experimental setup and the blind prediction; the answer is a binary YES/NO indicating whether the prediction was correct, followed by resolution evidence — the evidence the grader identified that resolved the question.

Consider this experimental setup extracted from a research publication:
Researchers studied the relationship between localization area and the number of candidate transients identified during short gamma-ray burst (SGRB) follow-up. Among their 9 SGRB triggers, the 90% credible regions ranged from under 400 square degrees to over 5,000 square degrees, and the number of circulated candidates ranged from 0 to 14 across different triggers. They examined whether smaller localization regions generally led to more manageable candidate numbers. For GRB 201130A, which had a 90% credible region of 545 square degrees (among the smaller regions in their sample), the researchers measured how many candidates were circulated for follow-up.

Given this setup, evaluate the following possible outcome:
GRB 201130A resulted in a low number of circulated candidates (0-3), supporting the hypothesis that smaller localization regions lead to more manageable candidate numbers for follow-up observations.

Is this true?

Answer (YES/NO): YES